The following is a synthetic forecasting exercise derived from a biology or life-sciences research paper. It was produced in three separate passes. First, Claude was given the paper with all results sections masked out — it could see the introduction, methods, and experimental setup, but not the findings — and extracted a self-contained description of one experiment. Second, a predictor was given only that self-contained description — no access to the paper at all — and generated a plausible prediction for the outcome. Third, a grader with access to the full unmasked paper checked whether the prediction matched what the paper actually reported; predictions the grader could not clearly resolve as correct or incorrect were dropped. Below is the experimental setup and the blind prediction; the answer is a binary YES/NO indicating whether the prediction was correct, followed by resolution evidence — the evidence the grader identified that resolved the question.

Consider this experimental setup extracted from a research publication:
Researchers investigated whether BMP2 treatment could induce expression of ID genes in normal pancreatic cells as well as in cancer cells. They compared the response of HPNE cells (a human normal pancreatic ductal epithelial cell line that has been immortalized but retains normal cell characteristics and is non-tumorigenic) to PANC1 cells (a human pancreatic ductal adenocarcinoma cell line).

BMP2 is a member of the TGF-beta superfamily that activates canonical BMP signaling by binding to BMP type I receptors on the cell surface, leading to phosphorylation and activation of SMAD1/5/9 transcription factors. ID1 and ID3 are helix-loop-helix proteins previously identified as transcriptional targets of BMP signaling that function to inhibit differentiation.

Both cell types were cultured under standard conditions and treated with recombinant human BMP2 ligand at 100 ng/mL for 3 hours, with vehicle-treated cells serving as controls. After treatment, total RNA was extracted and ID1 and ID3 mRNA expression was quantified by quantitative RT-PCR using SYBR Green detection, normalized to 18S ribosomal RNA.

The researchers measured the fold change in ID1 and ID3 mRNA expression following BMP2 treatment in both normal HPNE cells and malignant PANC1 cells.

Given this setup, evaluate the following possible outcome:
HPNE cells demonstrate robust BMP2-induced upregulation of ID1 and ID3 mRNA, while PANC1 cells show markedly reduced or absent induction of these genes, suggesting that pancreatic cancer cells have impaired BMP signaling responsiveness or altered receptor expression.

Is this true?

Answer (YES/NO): NO